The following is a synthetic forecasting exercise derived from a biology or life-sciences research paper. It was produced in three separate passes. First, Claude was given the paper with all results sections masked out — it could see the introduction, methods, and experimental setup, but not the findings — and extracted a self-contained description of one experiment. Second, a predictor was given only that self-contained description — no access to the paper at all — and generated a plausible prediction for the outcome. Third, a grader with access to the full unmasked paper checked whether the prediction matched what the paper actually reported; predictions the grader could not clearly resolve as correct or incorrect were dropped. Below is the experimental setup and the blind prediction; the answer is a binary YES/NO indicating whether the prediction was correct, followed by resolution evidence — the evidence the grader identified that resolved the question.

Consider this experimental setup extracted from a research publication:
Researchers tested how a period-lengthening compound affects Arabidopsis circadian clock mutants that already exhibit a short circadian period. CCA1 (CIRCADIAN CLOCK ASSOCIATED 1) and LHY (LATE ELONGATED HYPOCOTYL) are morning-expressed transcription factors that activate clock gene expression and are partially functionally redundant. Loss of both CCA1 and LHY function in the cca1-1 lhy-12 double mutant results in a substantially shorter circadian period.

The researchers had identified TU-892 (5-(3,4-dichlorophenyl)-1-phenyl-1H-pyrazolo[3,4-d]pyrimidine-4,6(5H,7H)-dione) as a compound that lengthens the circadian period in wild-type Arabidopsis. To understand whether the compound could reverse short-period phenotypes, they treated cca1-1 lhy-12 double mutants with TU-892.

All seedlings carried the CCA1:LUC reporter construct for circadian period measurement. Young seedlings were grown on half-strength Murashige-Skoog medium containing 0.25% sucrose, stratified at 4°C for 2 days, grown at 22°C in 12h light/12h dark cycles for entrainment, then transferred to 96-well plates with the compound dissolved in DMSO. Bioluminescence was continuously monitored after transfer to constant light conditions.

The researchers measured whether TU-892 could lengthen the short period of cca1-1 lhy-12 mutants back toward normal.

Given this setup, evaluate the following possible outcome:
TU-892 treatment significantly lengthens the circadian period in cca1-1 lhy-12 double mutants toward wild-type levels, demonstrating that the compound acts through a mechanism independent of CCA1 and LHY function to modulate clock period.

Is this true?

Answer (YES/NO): YES